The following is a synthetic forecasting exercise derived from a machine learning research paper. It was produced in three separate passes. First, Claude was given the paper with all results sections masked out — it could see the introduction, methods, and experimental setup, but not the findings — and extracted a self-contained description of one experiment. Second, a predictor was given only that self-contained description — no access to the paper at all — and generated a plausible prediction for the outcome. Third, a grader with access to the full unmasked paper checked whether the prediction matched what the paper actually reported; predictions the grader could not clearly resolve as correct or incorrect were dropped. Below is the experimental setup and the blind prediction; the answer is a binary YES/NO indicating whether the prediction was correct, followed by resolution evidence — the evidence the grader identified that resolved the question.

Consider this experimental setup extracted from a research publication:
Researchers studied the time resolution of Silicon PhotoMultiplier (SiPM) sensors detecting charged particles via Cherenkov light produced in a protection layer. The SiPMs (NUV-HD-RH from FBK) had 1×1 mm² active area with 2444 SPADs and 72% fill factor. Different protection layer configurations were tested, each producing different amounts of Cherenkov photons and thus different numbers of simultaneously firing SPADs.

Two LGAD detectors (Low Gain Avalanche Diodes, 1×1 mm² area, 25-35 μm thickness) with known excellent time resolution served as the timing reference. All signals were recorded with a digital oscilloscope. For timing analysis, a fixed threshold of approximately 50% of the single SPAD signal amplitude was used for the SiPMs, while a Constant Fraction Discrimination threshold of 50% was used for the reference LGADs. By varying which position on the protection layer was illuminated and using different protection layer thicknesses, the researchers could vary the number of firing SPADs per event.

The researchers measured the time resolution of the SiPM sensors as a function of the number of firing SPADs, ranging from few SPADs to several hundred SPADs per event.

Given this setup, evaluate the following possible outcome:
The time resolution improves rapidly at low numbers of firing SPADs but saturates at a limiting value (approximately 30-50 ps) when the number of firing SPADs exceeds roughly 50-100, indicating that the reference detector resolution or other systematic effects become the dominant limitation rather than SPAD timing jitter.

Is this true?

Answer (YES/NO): NO